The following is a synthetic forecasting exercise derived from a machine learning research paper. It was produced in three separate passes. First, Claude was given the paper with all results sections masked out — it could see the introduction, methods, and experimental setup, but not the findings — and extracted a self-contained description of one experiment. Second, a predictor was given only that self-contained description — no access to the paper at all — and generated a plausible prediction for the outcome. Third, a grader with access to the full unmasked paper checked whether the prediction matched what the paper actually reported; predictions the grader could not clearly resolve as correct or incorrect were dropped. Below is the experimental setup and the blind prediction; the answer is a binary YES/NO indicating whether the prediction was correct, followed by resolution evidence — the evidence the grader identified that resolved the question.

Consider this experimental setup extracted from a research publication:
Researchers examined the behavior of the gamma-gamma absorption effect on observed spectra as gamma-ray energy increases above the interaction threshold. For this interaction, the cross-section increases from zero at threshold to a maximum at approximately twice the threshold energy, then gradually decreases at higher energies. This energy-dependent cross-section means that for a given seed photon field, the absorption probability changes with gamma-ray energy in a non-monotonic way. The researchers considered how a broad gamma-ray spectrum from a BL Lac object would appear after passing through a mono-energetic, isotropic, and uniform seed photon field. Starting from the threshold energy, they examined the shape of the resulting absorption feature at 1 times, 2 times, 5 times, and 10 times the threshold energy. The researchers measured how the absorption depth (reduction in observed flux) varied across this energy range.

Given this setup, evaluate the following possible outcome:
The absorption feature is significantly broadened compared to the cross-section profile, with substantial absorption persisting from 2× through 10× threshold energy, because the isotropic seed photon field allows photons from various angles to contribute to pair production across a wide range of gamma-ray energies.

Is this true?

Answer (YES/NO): NO